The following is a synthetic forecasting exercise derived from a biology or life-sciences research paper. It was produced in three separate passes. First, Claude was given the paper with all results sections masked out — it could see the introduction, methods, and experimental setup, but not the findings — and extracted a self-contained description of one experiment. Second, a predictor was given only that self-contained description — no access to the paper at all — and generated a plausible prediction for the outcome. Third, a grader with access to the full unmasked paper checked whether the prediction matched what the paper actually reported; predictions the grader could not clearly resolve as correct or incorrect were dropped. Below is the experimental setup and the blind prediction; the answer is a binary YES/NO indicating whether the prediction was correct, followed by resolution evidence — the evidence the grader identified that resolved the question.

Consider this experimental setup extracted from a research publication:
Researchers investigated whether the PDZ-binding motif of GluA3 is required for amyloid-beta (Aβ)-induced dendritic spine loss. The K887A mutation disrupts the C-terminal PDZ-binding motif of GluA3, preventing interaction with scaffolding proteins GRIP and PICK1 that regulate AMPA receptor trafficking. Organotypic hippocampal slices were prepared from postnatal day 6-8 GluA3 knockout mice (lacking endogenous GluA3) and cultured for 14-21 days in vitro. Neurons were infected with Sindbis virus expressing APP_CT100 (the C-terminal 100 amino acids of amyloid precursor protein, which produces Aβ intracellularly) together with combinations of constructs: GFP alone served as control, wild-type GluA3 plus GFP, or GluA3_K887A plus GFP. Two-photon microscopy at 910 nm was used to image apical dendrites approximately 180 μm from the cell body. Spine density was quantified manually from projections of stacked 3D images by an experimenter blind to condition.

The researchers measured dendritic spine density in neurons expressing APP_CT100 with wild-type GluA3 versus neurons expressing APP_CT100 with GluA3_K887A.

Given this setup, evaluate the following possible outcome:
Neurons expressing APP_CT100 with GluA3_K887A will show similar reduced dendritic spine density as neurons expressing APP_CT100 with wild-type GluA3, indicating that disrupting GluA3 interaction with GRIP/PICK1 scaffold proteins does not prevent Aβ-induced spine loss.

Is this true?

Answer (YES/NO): NO